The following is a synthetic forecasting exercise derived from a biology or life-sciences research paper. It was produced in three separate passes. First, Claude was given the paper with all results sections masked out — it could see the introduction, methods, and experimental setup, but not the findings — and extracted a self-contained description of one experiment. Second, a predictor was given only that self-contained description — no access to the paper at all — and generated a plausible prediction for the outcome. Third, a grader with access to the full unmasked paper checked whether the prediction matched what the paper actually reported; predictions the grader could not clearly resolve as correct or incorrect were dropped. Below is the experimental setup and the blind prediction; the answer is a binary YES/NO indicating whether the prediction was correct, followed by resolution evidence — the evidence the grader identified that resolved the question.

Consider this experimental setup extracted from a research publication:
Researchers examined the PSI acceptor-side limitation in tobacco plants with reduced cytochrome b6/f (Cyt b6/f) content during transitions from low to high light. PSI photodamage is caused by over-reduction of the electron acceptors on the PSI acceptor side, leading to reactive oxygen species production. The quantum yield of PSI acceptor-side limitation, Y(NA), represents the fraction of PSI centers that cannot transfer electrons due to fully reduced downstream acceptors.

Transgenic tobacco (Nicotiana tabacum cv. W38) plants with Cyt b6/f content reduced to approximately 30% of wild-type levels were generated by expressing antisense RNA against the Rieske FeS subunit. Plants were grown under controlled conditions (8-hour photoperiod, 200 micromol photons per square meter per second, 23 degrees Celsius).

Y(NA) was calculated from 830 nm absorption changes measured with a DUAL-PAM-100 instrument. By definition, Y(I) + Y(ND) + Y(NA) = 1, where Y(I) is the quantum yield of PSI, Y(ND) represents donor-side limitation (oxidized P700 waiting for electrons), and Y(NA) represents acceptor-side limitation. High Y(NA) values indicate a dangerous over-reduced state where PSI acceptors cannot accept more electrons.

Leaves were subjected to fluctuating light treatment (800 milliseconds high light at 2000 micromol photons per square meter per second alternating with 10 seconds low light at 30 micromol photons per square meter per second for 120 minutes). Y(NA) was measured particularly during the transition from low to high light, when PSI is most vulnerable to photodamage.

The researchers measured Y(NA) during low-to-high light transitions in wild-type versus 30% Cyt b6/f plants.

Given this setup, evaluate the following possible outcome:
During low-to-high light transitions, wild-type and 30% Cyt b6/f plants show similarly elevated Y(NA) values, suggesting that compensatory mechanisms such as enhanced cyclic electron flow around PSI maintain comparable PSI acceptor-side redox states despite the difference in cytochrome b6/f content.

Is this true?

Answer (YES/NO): NO